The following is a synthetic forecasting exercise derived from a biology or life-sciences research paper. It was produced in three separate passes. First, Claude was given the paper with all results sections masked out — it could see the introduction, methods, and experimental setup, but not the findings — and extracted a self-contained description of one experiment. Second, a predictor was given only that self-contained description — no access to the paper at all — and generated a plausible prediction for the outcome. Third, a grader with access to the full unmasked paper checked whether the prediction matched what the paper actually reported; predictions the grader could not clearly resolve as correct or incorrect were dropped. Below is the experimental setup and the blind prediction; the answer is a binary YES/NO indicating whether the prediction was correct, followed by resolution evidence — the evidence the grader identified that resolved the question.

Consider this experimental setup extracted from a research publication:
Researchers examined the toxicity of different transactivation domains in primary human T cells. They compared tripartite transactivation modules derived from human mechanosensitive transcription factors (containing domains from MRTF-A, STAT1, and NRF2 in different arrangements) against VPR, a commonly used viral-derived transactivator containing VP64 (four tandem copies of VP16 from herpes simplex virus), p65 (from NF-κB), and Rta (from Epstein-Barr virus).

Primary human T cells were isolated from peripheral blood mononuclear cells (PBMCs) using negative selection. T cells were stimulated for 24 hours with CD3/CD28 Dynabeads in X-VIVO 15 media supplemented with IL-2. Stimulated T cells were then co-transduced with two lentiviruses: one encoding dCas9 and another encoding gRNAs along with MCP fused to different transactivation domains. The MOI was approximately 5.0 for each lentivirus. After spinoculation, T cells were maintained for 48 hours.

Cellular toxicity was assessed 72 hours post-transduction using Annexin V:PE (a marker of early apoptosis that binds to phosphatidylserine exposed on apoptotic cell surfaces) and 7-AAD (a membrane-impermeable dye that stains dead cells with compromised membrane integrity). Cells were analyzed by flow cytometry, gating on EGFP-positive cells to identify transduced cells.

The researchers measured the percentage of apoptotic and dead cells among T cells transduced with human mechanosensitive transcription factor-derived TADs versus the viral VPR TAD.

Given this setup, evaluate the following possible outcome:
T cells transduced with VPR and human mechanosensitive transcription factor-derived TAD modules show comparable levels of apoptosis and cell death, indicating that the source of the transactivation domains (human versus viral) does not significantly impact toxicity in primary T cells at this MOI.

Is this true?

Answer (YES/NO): NO